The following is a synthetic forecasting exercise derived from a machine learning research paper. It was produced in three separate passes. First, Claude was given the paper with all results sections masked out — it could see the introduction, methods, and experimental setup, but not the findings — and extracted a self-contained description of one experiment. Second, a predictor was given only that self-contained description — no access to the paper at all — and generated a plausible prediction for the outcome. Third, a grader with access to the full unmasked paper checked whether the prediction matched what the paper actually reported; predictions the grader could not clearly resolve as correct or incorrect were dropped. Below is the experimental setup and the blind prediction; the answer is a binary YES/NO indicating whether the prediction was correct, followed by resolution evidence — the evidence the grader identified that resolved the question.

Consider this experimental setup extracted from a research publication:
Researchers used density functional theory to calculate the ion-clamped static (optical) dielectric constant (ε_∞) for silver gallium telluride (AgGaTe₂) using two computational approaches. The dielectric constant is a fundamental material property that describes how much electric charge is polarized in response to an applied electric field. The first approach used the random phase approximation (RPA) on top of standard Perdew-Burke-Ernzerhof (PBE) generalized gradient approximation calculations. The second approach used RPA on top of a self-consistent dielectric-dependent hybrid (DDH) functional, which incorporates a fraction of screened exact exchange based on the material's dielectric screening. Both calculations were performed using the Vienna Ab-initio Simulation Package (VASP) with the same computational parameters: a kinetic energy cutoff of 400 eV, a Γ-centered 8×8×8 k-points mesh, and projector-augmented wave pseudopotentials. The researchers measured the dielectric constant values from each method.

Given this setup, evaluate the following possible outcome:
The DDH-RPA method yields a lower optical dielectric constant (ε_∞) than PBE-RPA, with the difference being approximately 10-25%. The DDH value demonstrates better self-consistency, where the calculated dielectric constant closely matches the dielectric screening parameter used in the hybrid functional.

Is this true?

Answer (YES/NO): NO